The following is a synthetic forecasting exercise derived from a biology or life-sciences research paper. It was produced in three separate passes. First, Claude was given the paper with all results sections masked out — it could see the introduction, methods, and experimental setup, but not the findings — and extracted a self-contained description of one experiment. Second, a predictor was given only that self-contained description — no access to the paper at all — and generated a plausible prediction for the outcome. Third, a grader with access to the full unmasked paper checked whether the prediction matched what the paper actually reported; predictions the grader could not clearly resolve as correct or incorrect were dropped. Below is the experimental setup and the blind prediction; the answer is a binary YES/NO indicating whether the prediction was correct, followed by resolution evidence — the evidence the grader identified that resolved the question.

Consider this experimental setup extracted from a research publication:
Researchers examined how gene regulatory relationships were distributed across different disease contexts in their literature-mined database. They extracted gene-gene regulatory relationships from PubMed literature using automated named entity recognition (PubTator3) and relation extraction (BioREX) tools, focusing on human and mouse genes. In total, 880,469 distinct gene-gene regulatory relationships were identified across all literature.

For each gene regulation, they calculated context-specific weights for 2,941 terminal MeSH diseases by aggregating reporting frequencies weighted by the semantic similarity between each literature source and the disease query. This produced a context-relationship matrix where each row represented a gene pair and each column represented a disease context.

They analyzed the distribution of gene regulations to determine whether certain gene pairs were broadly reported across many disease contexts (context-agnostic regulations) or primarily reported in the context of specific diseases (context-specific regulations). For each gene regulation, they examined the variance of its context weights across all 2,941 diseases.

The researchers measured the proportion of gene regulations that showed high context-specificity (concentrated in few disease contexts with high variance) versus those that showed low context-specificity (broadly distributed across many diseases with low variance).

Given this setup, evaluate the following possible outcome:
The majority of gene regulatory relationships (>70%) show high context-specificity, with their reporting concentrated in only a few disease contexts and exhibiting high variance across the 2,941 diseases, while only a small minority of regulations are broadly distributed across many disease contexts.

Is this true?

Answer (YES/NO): YES